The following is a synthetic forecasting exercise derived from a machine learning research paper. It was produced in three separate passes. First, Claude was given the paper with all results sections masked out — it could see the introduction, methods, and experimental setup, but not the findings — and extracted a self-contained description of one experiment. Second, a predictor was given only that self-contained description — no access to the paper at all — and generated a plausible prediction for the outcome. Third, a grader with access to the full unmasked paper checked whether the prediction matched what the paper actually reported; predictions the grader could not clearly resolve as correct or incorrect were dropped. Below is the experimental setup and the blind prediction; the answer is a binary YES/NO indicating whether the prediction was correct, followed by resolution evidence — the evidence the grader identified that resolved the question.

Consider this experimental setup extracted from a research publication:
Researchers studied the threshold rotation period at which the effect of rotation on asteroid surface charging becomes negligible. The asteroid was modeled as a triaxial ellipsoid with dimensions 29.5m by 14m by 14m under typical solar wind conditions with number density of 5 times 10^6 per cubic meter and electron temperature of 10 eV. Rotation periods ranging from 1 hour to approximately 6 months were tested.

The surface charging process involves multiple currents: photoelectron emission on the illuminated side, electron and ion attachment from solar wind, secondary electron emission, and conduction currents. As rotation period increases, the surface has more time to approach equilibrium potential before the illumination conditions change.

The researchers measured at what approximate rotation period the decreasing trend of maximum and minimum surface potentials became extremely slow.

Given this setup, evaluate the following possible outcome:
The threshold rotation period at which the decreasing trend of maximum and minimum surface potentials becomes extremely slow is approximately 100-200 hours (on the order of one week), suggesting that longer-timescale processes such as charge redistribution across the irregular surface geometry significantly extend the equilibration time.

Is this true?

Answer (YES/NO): YES